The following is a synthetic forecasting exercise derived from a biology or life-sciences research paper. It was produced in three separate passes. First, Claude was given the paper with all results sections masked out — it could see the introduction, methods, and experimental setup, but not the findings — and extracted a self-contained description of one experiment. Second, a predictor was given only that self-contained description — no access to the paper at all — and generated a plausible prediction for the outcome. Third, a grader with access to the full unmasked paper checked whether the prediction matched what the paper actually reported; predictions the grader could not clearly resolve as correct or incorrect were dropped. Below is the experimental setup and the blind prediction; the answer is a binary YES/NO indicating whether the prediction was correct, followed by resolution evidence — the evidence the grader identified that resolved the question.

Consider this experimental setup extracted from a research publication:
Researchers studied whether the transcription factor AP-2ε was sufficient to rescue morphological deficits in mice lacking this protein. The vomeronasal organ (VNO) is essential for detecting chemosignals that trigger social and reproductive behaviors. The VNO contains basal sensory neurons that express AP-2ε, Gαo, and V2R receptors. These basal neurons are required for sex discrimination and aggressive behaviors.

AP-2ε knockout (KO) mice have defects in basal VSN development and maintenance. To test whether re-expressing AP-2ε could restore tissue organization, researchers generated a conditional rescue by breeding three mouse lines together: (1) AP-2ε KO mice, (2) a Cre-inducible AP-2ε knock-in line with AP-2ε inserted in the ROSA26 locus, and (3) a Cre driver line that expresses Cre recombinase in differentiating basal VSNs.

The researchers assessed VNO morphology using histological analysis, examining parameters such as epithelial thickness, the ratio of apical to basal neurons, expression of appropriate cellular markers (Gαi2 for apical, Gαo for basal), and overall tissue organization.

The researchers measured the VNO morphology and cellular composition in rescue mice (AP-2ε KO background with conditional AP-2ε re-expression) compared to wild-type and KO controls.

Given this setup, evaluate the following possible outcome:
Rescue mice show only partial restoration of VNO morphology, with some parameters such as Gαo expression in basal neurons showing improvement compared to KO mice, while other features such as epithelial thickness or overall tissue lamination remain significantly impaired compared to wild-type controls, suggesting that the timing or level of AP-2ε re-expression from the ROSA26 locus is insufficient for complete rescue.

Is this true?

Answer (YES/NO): YES